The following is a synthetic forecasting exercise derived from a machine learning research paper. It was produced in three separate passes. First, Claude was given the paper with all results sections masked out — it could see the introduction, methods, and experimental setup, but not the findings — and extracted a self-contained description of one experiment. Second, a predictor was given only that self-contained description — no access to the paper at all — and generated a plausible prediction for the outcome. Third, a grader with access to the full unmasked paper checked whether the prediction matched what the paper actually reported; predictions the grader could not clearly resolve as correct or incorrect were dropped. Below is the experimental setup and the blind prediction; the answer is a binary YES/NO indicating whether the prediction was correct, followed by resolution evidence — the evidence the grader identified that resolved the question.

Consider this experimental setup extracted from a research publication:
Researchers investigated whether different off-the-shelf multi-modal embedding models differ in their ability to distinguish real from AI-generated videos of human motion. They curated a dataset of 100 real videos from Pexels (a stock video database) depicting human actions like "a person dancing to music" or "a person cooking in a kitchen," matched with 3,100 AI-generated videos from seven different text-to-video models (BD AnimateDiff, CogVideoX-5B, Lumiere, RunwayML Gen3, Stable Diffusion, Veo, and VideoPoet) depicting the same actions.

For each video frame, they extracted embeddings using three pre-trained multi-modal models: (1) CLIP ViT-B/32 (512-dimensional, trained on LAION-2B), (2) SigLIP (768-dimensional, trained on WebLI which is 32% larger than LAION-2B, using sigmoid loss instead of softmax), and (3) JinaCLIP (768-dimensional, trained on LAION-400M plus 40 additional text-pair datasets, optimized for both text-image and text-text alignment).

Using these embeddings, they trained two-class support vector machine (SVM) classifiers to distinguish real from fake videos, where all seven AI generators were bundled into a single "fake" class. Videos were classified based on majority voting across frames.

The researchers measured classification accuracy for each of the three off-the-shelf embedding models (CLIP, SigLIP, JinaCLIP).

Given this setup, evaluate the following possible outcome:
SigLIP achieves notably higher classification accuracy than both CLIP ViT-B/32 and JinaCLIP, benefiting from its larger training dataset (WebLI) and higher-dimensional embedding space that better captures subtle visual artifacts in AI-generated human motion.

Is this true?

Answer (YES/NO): NO